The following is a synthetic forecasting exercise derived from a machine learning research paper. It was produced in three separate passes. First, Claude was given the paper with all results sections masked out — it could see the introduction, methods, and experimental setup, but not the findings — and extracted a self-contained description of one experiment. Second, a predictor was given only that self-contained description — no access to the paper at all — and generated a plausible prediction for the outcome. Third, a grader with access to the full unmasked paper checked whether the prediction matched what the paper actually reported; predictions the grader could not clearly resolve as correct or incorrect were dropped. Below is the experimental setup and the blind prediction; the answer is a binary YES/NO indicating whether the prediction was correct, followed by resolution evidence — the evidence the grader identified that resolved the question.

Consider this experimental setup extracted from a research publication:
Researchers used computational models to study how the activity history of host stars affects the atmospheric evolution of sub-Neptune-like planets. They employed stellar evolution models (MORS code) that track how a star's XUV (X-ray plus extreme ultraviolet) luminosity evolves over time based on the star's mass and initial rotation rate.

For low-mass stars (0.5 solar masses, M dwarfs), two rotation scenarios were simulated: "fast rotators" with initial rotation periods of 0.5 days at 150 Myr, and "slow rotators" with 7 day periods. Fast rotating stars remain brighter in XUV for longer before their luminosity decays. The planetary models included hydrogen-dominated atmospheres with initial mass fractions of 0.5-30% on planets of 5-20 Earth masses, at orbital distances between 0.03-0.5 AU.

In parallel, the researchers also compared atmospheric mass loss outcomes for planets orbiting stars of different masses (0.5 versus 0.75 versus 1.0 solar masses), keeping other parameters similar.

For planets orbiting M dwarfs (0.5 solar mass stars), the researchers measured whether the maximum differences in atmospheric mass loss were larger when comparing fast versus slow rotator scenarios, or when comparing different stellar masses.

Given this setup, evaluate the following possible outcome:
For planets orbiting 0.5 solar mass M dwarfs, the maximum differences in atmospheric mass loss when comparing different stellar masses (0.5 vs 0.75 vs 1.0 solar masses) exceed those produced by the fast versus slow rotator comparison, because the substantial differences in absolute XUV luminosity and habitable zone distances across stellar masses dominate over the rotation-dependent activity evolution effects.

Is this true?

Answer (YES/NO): YES